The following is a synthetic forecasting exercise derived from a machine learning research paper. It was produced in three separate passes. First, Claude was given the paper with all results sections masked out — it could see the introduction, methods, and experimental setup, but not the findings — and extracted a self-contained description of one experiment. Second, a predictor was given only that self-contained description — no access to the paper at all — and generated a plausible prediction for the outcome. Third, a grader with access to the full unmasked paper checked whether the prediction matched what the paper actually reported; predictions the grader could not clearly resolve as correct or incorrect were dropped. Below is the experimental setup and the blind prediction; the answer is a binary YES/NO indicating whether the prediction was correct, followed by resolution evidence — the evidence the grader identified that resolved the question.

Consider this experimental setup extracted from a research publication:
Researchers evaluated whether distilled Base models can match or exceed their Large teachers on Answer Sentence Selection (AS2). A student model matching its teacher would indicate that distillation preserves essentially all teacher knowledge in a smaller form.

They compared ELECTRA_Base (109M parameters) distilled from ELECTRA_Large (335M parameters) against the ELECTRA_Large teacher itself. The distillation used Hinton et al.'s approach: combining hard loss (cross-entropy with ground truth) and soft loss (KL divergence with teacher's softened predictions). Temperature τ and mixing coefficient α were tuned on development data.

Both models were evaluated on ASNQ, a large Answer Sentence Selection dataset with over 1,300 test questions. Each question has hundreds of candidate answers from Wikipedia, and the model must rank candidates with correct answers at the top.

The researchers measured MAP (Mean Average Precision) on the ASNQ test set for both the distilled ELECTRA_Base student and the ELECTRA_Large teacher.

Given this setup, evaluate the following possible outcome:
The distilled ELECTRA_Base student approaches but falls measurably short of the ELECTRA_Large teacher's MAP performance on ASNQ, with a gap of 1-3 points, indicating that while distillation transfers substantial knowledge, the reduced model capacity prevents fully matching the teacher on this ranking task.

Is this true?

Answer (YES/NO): NO